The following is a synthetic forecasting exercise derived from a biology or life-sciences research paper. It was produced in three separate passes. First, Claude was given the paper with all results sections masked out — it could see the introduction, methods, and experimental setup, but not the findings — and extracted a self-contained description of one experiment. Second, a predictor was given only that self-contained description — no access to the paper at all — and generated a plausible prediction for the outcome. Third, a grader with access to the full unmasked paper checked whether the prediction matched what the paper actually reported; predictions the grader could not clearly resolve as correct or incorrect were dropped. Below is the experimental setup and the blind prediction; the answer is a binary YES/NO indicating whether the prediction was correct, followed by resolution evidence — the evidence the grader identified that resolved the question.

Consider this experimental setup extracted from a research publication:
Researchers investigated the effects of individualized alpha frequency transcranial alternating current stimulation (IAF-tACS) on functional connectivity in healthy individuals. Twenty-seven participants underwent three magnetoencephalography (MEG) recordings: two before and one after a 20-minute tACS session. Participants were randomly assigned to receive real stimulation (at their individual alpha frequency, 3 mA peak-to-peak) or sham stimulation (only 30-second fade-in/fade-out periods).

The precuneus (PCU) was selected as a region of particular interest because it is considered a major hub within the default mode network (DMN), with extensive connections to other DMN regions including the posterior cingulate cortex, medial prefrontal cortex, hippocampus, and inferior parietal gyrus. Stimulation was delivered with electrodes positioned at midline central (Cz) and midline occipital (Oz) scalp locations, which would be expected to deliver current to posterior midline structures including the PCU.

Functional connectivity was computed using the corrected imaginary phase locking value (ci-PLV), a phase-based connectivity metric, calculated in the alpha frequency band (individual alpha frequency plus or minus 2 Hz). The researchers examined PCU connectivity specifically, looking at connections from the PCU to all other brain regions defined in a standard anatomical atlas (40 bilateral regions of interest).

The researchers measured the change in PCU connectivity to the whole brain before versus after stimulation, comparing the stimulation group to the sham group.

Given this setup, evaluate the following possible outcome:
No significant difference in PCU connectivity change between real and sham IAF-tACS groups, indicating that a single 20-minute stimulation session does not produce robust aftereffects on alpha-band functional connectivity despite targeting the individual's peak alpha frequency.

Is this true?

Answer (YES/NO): YES